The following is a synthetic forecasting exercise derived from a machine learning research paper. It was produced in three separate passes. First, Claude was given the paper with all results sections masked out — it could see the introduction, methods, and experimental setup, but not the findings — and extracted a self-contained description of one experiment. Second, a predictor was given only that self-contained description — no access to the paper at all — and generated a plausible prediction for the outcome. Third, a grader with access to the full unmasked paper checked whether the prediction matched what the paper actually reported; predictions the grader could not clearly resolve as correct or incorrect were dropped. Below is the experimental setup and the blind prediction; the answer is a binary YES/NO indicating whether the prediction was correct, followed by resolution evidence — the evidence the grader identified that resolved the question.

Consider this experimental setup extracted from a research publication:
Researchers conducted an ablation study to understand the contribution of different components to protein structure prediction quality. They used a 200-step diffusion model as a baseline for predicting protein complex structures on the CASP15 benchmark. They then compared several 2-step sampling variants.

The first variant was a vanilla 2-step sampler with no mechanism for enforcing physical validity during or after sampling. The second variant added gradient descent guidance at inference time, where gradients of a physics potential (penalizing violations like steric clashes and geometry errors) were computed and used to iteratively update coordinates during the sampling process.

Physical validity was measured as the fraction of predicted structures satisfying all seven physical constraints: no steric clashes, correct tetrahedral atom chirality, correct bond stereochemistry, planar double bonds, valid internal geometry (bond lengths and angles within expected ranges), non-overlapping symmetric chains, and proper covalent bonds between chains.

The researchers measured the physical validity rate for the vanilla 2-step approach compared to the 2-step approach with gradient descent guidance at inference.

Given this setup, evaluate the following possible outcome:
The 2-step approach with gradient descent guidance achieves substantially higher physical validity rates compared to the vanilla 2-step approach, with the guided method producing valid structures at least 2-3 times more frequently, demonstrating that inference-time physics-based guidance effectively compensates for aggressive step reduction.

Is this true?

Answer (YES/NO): NO